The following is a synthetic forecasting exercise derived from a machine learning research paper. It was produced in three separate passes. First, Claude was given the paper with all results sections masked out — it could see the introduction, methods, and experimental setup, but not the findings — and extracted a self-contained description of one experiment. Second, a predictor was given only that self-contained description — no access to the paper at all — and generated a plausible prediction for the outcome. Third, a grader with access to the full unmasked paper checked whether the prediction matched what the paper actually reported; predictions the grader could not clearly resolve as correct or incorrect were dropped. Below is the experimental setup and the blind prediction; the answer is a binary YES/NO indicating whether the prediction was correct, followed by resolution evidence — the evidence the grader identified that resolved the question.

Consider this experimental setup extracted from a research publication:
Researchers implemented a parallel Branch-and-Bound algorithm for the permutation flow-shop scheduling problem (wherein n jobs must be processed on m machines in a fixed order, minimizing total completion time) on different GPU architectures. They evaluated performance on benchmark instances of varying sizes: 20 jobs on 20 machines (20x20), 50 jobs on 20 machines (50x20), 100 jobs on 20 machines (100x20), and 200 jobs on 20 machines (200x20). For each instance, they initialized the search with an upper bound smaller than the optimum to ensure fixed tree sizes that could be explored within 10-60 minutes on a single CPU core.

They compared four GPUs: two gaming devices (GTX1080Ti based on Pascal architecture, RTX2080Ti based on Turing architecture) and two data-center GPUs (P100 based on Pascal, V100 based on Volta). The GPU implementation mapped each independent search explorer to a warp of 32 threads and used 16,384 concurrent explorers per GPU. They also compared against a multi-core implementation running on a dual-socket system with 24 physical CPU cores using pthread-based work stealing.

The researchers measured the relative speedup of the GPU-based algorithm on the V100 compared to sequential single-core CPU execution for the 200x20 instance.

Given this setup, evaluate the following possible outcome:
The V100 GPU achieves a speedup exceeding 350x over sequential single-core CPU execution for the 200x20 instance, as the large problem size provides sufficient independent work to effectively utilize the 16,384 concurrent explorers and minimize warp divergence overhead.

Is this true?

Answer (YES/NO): NO